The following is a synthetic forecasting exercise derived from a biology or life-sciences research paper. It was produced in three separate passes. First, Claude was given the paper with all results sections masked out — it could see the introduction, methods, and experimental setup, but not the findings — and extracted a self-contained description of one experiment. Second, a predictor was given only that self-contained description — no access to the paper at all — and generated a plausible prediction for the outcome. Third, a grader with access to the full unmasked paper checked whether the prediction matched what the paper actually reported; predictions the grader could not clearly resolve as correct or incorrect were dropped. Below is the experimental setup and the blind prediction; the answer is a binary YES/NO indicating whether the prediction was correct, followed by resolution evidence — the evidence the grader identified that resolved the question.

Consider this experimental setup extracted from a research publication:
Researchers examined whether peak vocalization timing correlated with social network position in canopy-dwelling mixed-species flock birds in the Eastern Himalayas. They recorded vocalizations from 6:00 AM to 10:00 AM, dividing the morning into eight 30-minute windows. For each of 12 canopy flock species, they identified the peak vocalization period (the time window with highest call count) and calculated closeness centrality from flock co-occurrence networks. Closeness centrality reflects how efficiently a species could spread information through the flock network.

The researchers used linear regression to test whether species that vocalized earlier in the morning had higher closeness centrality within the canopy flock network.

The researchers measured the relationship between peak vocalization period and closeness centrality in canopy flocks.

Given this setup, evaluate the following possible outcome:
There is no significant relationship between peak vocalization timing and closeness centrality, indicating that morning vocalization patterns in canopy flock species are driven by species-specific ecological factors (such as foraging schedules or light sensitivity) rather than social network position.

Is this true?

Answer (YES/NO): YES